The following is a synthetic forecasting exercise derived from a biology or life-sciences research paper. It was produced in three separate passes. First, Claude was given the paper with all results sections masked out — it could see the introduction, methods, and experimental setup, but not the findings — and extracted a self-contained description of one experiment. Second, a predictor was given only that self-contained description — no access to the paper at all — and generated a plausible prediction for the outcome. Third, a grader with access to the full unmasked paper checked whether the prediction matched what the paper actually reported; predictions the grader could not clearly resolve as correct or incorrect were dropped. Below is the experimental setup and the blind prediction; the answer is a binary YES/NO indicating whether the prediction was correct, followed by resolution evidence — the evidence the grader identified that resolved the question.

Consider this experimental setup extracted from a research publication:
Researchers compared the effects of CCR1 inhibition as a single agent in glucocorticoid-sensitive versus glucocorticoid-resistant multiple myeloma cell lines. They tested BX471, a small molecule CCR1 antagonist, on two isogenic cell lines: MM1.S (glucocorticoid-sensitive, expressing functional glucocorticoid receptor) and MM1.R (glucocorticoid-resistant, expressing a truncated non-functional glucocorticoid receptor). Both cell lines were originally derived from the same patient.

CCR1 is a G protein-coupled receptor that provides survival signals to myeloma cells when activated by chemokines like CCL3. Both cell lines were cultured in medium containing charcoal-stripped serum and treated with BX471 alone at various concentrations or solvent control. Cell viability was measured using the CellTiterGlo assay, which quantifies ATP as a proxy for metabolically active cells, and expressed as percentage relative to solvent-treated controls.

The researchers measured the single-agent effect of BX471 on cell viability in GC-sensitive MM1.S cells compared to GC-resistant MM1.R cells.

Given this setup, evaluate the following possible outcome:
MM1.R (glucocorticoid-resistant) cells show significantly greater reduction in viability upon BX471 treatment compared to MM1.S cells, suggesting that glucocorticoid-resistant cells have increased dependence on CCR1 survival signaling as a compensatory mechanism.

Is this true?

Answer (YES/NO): NO